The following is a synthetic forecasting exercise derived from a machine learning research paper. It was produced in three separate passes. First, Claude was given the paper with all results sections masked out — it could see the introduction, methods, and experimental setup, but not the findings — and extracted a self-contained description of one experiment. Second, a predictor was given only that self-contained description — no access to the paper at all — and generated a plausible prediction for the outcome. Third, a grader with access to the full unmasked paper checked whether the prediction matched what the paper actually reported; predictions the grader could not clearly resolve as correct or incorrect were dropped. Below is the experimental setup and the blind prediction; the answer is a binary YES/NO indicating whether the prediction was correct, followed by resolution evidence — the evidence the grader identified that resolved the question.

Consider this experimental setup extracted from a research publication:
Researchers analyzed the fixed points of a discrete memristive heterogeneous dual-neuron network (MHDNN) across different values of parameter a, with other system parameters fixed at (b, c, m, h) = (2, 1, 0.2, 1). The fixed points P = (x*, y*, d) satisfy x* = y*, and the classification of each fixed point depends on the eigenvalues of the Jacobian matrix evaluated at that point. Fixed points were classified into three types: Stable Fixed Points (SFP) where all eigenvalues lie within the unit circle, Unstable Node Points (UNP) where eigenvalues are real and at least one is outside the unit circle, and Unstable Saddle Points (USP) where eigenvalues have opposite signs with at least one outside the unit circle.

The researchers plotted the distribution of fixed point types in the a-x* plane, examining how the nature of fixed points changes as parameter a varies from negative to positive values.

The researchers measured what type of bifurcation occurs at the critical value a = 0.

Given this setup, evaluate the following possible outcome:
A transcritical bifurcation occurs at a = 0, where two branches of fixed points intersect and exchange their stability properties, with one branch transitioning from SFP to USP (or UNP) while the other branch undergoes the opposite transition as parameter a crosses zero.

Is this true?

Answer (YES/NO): NO